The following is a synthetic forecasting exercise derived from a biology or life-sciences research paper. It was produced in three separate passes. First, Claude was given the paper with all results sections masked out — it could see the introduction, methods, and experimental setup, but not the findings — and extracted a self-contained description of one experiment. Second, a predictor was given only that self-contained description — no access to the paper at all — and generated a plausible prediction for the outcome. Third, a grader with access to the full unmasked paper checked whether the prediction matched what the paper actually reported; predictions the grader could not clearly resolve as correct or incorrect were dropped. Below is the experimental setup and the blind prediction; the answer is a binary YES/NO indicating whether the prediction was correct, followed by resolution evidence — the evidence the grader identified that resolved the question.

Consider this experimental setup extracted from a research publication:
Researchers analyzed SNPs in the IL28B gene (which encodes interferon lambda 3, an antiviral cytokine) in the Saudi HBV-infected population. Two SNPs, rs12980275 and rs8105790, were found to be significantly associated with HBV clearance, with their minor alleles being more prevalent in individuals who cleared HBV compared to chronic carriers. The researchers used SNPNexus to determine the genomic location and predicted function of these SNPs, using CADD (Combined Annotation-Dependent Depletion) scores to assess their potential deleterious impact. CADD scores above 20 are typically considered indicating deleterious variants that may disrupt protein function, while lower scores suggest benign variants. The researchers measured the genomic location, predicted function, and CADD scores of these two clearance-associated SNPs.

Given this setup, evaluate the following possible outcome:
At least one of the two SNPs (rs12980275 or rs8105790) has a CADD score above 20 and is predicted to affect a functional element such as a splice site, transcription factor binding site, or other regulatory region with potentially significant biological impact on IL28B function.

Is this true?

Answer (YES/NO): NO